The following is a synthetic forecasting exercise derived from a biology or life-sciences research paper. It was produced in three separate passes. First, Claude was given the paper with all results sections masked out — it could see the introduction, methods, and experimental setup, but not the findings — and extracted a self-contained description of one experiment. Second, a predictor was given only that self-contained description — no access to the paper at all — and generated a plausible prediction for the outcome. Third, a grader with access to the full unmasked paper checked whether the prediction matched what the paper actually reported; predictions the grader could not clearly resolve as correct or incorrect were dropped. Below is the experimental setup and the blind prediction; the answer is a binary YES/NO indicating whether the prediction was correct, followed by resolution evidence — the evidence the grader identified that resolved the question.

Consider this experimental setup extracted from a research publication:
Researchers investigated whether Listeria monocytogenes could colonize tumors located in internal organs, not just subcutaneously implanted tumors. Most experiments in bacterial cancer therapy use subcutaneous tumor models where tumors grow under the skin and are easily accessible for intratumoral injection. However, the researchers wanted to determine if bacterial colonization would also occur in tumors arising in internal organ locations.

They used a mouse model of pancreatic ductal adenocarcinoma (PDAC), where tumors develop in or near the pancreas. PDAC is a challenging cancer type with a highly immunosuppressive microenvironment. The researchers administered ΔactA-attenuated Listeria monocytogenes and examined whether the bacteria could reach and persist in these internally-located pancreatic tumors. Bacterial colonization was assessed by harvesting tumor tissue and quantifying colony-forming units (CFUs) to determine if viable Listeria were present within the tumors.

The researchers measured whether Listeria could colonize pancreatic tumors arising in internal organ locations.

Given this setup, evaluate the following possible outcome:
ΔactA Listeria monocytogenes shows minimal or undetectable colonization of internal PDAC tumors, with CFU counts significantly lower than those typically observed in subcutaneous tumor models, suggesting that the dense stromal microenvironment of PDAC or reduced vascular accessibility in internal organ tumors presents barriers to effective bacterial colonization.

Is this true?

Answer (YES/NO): NO